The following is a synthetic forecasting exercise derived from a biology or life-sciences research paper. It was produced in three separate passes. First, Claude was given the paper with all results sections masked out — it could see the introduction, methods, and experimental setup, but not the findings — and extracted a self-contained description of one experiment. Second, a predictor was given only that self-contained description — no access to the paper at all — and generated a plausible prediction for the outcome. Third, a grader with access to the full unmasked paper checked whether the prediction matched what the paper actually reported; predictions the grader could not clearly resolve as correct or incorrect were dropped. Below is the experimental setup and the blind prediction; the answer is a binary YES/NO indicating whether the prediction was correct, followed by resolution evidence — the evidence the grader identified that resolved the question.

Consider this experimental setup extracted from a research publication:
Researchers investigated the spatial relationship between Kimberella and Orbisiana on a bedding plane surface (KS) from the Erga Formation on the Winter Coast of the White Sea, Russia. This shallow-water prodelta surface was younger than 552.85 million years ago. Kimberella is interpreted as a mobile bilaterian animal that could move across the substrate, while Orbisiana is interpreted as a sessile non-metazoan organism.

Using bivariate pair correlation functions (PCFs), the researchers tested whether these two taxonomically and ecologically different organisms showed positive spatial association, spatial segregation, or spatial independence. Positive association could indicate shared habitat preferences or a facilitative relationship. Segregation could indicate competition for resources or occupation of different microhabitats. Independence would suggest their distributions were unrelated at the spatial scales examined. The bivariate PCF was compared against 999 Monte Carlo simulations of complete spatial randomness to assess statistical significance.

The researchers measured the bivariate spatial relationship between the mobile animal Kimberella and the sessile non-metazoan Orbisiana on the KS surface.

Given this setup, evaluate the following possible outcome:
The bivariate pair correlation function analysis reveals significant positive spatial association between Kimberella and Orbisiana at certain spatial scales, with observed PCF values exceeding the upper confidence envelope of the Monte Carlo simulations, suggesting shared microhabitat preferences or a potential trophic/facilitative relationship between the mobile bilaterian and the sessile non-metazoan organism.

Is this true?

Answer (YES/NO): NO